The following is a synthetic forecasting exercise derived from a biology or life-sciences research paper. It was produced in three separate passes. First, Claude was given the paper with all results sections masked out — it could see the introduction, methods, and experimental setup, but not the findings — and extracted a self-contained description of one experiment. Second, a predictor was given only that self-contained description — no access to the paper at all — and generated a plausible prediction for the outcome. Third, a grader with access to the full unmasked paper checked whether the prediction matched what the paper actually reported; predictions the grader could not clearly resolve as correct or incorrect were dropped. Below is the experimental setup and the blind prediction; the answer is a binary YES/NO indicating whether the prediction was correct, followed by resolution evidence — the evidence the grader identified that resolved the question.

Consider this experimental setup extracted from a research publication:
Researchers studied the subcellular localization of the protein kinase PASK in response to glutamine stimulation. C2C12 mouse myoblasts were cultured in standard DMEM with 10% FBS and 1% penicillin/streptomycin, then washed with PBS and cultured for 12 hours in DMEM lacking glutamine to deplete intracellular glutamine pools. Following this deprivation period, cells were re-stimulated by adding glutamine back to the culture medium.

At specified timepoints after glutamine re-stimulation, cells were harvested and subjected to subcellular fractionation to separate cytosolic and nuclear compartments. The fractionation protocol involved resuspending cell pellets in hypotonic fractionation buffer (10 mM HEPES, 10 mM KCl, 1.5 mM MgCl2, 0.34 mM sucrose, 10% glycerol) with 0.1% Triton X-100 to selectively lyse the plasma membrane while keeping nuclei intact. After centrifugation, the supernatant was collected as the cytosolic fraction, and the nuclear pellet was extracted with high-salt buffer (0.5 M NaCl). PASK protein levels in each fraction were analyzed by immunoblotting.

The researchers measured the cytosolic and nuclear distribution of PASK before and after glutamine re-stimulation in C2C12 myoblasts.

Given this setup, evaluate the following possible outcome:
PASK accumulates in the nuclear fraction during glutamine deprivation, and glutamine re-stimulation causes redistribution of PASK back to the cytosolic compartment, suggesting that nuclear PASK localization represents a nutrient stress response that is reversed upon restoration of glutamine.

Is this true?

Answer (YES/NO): NO